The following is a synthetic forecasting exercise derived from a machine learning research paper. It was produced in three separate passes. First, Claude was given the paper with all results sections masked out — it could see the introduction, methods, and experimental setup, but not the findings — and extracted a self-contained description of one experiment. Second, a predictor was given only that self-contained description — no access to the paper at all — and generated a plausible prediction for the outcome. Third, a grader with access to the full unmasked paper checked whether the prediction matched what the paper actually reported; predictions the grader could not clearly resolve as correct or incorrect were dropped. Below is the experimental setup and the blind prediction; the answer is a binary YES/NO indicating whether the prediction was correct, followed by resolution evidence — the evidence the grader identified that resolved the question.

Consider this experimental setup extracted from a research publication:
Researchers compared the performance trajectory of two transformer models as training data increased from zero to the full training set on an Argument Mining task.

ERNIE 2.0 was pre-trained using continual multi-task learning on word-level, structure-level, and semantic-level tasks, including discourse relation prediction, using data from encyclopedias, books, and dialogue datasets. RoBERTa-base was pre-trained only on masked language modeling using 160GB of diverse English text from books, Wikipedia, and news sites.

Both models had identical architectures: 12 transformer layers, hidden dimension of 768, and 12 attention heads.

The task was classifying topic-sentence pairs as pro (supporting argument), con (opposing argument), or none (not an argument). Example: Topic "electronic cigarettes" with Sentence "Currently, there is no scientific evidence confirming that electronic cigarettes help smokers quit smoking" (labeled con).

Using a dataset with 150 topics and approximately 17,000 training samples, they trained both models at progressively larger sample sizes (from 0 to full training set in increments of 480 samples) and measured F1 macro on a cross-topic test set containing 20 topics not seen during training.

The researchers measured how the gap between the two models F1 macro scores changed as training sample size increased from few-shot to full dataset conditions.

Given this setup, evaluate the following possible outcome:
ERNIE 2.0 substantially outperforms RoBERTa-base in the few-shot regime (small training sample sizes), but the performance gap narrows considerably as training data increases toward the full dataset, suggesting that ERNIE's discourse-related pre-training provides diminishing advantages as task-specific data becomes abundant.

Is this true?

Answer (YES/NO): NO